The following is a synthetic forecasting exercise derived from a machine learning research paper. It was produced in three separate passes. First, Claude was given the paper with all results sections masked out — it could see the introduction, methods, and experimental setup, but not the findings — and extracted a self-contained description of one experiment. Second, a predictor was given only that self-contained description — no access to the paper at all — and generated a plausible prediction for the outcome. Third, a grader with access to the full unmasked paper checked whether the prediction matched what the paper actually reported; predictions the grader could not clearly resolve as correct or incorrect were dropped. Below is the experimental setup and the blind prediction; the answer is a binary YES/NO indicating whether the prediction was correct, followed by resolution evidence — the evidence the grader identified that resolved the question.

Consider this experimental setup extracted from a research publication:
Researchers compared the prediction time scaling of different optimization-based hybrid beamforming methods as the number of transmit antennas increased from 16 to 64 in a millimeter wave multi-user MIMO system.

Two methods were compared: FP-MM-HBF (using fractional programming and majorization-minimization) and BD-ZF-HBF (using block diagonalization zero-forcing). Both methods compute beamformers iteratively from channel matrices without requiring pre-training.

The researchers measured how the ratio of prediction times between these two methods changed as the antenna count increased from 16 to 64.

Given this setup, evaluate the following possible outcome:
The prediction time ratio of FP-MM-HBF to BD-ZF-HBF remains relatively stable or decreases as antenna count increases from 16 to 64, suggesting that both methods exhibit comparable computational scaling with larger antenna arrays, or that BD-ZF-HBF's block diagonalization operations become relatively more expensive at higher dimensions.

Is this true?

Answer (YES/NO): NO